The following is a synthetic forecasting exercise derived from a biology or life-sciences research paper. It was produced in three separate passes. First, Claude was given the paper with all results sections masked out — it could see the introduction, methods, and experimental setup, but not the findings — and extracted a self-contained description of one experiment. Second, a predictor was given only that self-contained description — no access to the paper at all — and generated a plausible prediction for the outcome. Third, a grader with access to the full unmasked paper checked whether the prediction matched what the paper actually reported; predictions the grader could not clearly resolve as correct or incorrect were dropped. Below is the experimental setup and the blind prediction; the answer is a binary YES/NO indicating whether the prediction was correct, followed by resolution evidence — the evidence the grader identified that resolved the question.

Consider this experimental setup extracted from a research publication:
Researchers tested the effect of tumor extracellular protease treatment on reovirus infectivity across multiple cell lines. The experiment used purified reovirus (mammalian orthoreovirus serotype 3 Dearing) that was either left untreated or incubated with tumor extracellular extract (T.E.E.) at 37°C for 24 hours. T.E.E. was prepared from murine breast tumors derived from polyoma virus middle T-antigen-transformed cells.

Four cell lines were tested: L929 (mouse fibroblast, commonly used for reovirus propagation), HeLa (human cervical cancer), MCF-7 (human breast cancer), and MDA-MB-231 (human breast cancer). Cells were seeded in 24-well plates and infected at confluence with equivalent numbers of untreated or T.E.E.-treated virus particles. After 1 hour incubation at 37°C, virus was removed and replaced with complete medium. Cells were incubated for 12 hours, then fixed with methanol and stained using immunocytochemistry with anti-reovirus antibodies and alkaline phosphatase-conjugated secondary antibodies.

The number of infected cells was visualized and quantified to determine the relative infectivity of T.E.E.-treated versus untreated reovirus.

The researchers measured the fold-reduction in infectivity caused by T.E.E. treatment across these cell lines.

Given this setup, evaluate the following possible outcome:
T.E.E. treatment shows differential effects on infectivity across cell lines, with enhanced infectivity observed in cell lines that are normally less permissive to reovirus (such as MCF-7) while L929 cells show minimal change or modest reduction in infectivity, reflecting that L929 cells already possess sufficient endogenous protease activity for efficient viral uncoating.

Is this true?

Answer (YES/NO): NO